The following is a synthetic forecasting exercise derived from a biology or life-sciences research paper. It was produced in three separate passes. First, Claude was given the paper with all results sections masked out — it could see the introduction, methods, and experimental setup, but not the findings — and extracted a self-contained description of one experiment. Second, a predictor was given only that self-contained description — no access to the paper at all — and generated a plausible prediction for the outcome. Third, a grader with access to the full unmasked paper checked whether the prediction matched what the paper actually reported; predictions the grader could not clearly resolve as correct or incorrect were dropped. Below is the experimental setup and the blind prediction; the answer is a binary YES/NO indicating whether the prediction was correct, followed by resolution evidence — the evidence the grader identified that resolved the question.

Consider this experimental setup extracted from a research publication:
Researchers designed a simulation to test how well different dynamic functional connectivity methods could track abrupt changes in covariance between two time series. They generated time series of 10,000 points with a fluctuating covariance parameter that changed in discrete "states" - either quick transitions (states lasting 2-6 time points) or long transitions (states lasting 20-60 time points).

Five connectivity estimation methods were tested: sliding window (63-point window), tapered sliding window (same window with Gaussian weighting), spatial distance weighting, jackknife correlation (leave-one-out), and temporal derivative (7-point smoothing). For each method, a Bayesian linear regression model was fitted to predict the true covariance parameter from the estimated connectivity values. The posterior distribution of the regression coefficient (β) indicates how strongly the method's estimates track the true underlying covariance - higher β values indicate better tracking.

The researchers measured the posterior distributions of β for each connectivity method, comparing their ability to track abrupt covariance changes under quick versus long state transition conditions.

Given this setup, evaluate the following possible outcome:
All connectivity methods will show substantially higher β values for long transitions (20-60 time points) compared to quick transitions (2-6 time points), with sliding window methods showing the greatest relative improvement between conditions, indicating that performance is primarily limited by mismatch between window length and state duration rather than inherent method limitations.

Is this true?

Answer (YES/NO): NO